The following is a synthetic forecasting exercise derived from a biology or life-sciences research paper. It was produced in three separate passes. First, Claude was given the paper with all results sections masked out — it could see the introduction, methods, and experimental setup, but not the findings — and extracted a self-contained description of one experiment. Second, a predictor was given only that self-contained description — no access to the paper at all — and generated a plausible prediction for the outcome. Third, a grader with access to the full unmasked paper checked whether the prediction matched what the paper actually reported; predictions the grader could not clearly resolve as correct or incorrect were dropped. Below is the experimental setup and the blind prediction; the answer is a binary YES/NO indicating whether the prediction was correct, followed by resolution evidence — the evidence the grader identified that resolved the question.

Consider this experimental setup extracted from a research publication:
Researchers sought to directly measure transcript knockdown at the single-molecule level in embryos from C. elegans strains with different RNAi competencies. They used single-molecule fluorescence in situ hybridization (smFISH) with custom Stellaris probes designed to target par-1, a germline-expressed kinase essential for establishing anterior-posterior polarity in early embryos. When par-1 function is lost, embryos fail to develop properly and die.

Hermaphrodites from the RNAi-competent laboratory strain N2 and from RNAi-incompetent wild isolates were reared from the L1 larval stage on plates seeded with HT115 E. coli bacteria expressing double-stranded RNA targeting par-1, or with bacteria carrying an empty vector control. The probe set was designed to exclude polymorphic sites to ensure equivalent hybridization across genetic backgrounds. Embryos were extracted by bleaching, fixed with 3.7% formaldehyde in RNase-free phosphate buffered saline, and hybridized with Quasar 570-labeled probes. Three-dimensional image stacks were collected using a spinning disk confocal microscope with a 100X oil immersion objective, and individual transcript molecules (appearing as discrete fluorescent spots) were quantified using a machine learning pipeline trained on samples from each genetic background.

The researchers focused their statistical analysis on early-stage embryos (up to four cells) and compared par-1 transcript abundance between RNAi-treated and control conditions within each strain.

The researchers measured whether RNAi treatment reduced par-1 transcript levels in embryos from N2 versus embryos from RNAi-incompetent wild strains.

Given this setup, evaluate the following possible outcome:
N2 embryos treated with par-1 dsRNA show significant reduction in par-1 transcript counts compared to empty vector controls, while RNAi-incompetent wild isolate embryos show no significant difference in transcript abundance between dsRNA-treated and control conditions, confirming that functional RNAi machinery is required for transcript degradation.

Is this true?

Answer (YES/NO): NO